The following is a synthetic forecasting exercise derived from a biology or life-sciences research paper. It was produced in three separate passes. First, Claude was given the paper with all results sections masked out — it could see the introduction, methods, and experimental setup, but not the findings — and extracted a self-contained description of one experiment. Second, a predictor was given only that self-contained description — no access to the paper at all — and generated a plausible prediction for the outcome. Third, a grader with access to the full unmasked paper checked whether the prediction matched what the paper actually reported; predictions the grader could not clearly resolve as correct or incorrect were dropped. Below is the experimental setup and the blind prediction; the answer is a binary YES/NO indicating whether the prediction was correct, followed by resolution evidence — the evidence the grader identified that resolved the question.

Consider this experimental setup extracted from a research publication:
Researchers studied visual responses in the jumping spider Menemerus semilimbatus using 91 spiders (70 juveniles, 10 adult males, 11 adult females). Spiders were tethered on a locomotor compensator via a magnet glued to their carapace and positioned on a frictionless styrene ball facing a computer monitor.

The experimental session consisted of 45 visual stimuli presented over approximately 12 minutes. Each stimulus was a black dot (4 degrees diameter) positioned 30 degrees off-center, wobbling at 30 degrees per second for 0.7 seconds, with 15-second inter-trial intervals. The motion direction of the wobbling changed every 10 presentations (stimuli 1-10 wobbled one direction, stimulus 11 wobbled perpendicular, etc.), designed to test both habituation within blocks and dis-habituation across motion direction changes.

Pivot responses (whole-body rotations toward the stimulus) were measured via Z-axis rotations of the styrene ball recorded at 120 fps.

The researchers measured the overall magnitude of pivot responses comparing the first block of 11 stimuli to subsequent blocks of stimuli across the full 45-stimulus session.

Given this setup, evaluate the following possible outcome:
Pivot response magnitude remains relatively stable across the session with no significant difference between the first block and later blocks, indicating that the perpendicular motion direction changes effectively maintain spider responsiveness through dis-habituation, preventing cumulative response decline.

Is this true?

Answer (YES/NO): NO